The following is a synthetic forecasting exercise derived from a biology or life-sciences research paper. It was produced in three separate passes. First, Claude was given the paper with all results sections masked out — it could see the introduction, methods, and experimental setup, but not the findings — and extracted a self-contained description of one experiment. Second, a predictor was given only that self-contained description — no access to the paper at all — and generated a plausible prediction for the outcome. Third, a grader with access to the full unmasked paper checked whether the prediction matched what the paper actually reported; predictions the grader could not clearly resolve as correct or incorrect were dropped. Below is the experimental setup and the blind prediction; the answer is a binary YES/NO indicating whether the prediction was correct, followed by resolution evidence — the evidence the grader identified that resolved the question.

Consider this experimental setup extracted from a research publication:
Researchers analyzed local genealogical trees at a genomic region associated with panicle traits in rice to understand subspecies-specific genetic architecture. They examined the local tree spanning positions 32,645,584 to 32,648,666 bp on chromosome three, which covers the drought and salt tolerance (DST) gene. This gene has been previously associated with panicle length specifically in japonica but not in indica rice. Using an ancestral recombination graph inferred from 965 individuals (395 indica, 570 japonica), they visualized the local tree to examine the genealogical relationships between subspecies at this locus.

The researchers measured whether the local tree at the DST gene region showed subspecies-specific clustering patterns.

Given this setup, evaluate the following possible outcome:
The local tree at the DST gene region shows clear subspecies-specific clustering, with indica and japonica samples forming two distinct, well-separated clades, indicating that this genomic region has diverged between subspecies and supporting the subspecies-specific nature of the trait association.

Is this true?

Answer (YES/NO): YES